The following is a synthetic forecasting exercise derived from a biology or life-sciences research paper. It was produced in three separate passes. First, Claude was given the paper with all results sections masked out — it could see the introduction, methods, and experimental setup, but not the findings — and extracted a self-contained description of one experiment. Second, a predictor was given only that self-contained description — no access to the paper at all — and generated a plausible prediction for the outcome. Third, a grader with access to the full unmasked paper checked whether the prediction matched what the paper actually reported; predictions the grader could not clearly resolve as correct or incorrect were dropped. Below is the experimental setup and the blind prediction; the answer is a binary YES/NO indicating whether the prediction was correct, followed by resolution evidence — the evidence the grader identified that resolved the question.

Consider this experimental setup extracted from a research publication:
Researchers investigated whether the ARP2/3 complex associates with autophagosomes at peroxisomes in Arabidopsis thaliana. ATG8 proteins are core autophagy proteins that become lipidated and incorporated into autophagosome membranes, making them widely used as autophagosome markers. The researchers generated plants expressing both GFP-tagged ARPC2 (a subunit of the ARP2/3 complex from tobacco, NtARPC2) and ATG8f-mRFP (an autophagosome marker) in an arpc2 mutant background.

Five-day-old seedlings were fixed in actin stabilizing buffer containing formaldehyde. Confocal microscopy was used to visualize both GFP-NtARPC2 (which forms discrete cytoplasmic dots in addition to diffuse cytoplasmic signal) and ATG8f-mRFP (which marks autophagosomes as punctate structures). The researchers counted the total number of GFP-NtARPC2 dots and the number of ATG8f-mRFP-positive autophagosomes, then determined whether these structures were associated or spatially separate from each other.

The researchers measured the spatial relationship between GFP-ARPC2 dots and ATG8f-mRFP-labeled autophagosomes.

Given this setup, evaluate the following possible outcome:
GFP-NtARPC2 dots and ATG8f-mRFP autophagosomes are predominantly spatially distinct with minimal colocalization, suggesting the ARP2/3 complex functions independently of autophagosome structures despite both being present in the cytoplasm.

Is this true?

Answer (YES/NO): NO